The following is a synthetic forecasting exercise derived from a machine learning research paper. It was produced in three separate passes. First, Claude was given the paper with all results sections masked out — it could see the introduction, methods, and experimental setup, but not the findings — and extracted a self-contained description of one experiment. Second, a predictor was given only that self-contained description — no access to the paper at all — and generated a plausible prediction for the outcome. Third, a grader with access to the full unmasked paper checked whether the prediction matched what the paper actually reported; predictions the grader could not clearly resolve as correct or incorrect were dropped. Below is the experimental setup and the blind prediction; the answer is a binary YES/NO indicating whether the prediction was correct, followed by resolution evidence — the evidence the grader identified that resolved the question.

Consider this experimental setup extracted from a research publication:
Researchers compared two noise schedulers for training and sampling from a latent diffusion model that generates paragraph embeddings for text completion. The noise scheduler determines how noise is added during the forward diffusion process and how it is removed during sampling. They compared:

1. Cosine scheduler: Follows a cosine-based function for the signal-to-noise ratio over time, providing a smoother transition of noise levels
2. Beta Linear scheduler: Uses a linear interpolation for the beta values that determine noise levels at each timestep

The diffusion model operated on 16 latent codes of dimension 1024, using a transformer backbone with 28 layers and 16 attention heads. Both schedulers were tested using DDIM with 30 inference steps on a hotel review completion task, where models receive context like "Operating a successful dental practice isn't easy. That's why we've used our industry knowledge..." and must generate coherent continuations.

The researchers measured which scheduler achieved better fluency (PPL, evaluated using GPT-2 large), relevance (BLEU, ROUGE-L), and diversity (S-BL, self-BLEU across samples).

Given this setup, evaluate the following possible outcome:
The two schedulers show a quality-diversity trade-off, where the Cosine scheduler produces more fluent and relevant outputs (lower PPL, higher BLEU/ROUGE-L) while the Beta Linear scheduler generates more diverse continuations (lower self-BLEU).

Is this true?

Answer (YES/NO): NO